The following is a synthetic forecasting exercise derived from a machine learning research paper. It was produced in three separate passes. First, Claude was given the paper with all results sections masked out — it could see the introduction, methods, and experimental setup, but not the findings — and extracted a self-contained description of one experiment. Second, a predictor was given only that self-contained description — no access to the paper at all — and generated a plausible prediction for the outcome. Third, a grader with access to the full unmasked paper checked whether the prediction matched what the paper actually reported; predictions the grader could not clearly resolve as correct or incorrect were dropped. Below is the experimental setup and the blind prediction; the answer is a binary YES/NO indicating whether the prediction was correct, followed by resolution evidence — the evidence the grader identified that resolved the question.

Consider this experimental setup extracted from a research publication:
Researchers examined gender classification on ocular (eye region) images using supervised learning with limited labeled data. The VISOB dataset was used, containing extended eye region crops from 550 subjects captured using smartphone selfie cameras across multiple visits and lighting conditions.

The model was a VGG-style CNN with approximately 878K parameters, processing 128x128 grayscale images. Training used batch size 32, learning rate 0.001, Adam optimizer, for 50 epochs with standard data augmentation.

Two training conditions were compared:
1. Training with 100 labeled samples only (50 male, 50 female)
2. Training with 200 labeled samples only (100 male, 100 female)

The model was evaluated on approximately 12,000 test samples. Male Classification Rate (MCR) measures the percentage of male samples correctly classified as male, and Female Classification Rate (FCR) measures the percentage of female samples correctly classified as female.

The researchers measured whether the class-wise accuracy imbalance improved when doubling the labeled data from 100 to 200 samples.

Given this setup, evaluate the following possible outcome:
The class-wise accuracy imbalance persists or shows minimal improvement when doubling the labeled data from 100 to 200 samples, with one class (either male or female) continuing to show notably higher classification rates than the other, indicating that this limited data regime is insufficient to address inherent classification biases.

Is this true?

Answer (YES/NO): YES